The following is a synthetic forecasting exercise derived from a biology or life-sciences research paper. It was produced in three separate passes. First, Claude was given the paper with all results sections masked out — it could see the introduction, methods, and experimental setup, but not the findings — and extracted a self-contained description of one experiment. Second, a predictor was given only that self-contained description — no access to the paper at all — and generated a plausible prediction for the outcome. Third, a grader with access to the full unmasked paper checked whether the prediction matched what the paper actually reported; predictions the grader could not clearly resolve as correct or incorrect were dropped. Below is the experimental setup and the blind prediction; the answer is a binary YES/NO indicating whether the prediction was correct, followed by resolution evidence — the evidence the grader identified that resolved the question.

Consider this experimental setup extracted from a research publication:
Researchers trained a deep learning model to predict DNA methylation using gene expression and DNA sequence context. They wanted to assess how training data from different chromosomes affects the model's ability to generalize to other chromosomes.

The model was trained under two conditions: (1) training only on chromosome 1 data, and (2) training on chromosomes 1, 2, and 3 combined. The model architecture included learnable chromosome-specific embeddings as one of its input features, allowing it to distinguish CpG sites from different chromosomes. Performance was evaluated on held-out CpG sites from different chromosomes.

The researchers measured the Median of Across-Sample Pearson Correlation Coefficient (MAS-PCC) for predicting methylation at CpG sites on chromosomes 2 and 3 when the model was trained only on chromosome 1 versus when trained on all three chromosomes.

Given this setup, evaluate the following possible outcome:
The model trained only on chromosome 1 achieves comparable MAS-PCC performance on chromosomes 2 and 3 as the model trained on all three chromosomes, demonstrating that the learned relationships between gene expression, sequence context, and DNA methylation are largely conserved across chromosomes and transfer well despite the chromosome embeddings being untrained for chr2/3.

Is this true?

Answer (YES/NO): NO